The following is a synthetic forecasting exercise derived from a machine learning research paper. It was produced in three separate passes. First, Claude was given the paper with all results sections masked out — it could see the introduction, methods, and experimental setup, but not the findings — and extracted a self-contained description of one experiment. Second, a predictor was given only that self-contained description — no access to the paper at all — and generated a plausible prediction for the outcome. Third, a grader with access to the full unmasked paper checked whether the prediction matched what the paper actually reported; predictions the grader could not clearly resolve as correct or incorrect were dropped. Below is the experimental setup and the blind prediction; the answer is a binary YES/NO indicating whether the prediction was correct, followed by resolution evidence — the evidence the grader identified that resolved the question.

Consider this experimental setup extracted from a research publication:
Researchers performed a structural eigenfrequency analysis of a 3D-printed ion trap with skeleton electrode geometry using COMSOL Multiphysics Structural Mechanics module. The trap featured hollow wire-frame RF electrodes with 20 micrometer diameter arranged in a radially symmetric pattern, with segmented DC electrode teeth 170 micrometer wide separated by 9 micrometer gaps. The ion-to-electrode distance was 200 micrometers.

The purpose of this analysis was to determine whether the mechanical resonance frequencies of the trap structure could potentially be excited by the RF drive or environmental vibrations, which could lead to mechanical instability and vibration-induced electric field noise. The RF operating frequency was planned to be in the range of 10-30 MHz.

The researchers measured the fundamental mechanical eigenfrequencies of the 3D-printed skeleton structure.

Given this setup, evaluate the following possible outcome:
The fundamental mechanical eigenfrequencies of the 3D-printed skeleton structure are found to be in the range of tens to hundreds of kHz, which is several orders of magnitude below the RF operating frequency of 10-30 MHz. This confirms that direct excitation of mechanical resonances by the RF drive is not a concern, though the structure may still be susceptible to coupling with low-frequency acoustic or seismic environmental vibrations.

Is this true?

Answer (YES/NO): NO